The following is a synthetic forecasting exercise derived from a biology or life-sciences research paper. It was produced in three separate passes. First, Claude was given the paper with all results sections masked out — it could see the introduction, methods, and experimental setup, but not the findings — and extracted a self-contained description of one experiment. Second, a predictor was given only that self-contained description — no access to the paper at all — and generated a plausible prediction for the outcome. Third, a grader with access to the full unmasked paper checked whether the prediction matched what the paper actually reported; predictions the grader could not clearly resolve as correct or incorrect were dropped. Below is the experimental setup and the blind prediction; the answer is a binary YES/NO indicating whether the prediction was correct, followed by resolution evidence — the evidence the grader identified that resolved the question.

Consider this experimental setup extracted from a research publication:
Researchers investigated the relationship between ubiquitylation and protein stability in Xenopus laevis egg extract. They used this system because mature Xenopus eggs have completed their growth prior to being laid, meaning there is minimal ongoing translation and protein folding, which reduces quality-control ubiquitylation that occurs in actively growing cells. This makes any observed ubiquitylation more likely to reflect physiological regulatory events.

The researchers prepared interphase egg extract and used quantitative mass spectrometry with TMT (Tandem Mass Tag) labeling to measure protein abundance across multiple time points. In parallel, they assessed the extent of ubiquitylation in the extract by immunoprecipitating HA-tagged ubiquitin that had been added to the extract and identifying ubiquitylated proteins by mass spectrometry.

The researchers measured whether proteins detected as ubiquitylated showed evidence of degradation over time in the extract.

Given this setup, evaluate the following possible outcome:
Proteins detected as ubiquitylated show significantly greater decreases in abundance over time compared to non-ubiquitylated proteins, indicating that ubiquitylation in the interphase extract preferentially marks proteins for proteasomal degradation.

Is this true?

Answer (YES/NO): NO